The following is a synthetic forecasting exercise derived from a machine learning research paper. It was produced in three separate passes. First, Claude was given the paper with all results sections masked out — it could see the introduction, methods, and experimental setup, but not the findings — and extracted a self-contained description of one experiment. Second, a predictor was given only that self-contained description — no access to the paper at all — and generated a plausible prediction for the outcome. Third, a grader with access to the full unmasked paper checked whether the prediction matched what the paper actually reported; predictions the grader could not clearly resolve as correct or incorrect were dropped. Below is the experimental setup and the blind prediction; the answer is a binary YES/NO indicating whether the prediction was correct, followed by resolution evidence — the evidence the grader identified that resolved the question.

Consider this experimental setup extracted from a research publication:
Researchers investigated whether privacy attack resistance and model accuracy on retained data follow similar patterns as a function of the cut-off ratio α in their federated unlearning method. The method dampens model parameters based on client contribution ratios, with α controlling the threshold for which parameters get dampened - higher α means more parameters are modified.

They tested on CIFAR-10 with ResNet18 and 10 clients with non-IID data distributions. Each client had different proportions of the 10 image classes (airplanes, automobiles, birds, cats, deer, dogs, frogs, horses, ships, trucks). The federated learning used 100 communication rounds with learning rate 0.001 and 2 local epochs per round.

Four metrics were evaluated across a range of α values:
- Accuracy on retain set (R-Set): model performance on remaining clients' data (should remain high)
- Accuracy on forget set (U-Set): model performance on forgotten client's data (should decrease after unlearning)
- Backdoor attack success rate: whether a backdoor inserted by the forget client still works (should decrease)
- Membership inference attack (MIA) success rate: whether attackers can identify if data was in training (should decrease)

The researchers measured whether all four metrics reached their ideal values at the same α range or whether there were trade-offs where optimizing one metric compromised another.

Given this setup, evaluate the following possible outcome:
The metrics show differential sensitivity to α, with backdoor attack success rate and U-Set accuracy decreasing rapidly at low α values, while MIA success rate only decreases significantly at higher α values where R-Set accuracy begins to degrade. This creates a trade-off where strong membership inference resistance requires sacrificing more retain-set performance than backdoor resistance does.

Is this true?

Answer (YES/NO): NO